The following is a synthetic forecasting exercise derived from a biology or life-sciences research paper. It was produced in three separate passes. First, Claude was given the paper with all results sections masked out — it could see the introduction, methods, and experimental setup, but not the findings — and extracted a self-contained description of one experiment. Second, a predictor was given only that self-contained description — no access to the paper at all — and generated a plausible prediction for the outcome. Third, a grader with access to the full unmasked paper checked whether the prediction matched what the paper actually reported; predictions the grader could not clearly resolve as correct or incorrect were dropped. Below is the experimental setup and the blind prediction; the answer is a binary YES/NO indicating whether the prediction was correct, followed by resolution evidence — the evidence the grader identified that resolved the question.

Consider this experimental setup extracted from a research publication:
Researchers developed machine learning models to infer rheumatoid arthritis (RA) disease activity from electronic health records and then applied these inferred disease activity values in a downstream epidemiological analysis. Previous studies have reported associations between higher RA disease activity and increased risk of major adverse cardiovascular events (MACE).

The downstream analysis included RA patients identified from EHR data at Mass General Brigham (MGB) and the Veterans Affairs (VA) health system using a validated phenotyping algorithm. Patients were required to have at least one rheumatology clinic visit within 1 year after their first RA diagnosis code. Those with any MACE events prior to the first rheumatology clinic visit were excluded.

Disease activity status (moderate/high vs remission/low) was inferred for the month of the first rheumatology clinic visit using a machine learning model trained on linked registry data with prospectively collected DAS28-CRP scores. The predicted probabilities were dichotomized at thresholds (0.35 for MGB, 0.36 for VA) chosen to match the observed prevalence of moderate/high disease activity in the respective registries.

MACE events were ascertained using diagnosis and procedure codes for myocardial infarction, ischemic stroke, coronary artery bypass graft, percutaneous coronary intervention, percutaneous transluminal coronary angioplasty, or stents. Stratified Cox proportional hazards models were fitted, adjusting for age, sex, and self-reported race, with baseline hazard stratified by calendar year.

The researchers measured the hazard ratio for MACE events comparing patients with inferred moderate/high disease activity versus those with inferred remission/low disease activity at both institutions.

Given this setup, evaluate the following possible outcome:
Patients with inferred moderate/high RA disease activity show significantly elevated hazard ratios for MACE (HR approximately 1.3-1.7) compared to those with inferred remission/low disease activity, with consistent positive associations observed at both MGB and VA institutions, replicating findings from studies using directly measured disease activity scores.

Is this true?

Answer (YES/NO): NO